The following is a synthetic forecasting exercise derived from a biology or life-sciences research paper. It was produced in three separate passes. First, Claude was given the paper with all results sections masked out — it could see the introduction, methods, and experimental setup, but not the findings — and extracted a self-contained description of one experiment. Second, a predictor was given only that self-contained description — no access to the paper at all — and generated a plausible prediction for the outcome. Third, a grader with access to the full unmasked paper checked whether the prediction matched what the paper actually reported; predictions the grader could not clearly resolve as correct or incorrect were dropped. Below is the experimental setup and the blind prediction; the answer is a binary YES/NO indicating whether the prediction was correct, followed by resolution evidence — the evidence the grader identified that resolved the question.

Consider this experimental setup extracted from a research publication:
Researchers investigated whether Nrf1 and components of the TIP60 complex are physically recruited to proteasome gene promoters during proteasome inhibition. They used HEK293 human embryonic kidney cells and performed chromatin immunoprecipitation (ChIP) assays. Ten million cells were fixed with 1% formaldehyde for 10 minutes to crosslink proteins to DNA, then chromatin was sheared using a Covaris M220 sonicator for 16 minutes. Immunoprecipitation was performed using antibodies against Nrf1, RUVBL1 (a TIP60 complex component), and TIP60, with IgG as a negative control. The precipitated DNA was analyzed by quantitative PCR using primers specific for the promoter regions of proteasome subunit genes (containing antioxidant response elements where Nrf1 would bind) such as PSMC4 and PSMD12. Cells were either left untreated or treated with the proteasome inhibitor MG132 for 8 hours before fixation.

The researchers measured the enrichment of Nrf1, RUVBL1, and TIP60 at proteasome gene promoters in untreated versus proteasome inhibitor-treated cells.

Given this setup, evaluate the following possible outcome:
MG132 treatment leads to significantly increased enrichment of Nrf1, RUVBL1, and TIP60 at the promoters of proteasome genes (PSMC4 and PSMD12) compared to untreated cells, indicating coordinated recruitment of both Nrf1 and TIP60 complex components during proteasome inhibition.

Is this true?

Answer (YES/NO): YES